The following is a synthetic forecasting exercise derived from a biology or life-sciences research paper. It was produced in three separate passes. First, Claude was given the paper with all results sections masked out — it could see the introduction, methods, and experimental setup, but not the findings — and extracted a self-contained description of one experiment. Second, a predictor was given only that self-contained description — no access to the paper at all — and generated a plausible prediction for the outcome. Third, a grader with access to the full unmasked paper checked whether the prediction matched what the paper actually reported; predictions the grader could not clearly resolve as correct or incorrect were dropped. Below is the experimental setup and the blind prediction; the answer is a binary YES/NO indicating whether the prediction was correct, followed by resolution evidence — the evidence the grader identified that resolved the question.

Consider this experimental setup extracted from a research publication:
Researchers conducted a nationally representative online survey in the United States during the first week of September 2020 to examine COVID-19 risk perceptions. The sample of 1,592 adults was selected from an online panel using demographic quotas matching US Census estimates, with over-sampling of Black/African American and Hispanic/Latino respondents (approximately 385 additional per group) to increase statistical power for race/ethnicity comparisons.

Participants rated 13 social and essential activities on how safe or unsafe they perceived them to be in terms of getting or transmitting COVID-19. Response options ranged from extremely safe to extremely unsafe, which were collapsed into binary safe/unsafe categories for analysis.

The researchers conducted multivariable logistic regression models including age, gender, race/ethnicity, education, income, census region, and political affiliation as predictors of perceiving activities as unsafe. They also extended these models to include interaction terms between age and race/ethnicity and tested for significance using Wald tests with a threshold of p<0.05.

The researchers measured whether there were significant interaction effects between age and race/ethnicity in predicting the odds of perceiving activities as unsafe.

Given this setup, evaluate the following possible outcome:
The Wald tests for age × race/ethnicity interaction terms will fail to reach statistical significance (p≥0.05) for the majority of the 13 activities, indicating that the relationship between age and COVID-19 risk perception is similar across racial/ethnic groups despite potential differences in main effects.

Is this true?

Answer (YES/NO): YES